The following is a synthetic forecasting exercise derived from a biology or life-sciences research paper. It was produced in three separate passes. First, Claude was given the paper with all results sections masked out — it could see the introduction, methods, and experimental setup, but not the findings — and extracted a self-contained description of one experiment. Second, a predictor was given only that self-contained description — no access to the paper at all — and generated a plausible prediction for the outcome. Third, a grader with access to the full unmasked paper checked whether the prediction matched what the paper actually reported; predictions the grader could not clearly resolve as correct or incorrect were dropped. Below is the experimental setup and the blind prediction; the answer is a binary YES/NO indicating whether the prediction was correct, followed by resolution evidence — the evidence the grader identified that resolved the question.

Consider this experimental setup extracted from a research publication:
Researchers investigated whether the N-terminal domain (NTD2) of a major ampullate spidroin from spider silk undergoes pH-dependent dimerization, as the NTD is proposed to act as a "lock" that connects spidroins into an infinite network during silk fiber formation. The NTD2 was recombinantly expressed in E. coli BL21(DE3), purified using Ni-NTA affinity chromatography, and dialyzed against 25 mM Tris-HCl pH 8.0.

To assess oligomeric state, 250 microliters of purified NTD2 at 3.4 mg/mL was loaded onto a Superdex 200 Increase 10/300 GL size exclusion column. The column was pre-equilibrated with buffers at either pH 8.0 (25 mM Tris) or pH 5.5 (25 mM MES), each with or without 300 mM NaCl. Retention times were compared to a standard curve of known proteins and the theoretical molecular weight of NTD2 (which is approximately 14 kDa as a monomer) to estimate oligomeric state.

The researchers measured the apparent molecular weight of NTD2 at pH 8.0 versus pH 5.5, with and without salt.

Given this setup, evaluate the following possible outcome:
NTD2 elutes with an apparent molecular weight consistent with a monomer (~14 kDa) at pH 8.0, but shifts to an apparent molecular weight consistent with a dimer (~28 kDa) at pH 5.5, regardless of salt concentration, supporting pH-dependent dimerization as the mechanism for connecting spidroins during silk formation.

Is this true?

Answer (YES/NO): NO